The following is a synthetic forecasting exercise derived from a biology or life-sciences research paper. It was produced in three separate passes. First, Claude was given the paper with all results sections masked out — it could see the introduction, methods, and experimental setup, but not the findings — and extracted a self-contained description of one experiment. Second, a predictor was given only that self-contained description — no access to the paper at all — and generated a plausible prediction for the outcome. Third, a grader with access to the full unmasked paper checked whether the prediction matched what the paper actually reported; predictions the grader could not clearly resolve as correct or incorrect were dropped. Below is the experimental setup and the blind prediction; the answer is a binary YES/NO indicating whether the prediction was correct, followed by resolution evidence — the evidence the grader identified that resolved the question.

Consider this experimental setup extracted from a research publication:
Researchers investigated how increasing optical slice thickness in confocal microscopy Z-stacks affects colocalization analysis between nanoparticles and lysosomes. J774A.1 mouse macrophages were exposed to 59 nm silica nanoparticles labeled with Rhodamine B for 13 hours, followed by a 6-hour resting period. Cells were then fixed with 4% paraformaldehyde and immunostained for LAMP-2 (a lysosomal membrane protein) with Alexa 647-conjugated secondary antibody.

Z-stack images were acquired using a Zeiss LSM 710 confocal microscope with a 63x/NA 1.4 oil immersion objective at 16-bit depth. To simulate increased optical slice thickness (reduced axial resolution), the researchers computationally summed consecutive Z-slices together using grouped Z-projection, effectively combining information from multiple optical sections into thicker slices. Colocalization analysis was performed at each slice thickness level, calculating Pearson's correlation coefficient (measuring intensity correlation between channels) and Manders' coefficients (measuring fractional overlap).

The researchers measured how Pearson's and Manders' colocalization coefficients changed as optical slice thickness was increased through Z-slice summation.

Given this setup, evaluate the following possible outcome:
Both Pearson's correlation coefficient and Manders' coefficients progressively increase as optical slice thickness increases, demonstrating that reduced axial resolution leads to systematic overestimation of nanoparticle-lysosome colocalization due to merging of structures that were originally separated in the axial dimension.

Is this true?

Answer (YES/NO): YES